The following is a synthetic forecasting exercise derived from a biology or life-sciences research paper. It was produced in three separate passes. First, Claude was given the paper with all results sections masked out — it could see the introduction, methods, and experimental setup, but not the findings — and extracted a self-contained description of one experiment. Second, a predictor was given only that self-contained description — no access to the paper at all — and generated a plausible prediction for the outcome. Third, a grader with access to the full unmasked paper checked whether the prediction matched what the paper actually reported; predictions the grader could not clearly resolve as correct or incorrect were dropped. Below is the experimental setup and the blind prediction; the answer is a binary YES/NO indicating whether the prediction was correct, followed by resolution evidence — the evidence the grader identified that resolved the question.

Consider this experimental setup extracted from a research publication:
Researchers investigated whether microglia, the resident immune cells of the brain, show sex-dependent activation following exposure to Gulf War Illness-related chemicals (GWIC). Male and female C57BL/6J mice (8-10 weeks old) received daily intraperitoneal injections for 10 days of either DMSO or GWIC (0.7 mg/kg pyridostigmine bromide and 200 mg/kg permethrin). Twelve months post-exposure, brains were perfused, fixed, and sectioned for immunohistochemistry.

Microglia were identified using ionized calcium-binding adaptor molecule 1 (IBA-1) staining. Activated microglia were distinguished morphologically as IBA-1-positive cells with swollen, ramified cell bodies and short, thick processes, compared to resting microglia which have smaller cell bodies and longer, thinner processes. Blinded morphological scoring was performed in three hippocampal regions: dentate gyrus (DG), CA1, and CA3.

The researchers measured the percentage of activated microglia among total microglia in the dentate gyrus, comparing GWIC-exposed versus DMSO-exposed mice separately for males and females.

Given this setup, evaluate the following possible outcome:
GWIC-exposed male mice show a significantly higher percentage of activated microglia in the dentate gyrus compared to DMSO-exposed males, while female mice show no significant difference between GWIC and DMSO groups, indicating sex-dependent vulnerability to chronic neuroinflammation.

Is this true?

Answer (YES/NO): NO